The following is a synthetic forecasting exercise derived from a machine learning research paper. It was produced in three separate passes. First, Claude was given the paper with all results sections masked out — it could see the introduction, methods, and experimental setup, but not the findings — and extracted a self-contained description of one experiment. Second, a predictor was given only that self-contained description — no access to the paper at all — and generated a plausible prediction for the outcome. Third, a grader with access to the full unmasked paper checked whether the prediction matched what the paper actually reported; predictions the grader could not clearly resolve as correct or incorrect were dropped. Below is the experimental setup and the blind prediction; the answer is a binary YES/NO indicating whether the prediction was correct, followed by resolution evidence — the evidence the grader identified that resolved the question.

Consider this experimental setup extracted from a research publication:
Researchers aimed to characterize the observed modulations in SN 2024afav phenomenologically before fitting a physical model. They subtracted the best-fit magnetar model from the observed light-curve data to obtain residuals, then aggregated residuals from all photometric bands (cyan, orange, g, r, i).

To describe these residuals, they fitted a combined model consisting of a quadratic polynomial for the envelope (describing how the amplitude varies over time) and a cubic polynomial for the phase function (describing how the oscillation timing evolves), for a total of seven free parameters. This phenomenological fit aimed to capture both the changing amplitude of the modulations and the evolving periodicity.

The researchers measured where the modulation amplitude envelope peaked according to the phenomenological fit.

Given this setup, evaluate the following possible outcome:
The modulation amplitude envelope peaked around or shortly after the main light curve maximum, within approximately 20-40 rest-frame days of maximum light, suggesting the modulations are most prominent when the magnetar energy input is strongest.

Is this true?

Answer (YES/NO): NO